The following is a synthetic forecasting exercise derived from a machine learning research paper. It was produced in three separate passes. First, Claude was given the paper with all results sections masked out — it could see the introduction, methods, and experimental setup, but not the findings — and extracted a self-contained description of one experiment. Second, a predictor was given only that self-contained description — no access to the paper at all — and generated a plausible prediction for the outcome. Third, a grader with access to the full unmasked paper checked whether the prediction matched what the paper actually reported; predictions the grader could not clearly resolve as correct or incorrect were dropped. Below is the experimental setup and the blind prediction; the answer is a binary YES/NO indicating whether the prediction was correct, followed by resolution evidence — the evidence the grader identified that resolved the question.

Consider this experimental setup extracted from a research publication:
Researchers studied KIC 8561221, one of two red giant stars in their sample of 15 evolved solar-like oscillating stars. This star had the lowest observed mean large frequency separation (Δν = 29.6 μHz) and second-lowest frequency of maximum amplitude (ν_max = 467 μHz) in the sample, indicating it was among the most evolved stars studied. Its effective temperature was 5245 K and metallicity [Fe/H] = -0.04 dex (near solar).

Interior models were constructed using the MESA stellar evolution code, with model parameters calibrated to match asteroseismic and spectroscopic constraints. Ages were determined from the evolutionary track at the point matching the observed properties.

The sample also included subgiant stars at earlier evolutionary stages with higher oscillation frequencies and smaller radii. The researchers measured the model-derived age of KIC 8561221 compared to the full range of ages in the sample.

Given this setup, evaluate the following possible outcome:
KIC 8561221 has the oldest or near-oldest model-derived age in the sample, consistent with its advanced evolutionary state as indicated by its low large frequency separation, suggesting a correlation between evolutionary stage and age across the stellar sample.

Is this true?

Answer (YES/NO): NO